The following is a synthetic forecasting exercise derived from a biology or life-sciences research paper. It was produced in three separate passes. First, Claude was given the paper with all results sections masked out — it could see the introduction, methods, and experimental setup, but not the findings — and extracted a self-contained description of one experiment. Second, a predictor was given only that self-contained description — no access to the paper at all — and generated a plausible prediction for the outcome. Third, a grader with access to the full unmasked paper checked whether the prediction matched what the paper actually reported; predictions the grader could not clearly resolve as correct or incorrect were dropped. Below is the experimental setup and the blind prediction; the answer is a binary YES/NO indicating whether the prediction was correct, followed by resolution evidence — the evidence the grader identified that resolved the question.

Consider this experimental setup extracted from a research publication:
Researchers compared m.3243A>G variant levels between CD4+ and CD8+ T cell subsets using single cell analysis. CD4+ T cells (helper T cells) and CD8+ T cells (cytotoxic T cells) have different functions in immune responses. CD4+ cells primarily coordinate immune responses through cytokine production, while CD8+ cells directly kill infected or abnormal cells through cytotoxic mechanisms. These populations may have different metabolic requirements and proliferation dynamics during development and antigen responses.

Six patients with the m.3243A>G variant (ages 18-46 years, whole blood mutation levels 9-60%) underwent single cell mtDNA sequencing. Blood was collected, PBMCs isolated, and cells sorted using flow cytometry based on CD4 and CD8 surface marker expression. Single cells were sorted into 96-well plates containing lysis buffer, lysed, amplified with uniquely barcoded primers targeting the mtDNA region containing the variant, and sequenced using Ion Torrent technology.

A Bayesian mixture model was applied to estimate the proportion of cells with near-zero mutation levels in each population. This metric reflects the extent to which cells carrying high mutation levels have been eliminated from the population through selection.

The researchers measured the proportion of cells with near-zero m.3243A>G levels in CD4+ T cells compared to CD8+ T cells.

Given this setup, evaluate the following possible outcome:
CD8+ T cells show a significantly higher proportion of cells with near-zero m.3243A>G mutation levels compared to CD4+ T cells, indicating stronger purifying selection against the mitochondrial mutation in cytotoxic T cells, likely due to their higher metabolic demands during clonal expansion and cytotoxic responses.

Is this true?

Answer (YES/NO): NO